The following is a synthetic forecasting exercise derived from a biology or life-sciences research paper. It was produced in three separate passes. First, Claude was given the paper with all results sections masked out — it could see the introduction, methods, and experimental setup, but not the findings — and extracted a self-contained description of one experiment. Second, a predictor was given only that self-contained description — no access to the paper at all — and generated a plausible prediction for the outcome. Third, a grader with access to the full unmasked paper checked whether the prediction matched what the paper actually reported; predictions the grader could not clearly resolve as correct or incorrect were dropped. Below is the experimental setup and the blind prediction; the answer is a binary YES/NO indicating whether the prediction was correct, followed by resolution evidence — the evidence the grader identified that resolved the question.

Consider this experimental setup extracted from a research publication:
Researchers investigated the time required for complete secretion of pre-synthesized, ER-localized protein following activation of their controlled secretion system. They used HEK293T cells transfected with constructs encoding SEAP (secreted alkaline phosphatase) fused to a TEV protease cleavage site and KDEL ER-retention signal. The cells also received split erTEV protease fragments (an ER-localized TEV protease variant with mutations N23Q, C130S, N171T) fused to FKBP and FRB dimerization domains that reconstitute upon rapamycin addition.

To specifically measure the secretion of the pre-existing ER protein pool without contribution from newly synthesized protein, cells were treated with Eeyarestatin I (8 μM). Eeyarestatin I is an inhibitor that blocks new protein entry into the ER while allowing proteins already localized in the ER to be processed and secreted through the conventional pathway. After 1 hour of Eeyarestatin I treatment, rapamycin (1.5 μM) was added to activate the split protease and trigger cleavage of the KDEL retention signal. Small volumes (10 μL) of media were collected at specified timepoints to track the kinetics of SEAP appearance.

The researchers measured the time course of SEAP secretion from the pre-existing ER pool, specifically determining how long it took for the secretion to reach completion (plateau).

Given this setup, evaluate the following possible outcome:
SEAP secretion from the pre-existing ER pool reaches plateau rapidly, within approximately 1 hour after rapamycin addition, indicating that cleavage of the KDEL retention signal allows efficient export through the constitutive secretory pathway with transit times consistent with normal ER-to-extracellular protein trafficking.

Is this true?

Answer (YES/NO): NO